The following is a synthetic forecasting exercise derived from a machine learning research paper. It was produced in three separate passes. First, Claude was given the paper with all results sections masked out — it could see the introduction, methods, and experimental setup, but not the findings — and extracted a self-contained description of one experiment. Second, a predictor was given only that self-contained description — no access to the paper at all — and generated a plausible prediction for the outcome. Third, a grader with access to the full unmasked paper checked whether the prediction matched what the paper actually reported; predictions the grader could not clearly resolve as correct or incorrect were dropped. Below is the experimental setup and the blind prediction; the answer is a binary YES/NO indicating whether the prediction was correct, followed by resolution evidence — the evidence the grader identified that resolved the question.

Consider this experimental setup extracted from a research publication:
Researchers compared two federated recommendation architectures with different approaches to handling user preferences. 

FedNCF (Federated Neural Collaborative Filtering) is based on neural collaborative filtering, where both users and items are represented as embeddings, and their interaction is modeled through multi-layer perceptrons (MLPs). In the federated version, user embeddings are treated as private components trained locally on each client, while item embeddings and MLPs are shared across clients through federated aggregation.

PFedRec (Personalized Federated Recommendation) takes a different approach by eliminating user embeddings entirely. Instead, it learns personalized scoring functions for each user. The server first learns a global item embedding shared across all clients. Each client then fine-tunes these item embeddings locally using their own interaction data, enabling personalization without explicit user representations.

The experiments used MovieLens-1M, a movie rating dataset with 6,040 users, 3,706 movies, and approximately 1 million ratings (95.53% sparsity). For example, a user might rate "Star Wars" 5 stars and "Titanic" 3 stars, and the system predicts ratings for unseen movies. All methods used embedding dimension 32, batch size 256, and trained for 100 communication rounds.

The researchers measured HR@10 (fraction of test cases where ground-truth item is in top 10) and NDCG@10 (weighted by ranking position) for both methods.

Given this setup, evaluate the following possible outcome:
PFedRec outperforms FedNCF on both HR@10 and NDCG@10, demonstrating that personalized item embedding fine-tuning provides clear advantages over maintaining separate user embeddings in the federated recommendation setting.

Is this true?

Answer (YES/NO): YES